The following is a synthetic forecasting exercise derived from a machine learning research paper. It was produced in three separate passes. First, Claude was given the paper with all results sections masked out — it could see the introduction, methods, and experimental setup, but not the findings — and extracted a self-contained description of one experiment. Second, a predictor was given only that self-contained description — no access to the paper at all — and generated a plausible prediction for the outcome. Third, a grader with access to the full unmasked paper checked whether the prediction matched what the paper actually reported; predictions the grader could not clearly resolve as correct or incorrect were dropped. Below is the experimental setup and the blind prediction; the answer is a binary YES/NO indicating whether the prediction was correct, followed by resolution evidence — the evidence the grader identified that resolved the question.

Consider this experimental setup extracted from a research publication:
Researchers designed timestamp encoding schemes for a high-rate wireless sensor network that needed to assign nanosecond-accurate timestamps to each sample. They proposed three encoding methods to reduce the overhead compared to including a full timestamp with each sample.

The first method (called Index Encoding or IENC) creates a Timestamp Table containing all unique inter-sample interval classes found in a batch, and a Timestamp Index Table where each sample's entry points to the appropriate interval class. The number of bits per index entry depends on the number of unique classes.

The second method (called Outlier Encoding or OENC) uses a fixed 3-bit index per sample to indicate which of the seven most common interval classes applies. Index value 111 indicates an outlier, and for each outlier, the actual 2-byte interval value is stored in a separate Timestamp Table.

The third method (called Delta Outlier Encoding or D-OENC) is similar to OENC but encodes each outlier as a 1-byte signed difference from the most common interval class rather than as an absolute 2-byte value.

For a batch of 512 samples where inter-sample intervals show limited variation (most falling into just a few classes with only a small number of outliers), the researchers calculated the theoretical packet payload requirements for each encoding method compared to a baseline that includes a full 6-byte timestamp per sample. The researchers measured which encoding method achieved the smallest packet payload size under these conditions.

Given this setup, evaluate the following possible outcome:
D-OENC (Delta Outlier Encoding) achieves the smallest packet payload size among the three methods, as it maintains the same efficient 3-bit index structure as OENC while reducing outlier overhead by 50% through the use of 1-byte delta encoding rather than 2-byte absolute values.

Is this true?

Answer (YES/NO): YES